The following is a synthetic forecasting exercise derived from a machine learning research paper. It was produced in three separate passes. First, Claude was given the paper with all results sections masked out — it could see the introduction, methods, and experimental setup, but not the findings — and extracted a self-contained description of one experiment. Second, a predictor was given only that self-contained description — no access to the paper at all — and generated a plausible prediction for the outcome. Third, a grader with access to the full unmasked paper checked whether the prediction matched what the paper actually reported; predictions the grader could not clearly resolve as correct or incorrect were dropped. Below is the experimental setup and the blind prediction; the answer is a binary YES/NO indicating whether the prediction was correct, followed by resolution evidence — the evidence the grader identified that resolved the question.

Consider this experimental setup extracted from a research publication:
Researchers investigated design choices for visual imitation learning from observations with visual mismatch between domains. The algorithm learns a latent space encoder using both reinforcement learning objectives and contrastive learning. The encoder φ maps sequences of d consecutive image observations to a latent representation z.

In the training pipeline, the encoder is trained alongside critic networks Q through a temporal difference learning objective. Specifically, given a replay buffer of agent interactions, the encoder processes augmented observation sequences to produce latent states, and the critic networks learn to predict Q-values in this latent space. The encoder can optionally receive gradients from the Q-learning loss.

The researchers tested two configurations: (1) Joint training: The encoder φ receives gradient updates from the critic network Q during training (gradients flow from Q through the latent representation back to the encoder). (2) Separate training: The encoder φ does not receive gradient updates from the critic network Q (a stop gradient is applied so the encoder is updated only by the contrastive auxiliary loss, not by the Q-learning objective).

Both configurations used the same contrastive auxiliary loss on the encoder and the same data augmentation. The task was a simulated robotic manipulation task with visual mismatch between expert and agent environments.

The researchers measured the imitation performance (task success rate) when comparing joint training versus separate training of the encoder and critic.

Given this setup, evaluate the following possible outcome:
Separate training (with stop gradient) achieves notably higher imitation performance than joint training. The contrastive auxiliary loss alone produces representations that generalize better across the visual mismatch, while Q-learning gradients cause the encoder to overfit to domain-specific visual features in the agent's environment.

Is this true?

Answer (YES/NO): NO